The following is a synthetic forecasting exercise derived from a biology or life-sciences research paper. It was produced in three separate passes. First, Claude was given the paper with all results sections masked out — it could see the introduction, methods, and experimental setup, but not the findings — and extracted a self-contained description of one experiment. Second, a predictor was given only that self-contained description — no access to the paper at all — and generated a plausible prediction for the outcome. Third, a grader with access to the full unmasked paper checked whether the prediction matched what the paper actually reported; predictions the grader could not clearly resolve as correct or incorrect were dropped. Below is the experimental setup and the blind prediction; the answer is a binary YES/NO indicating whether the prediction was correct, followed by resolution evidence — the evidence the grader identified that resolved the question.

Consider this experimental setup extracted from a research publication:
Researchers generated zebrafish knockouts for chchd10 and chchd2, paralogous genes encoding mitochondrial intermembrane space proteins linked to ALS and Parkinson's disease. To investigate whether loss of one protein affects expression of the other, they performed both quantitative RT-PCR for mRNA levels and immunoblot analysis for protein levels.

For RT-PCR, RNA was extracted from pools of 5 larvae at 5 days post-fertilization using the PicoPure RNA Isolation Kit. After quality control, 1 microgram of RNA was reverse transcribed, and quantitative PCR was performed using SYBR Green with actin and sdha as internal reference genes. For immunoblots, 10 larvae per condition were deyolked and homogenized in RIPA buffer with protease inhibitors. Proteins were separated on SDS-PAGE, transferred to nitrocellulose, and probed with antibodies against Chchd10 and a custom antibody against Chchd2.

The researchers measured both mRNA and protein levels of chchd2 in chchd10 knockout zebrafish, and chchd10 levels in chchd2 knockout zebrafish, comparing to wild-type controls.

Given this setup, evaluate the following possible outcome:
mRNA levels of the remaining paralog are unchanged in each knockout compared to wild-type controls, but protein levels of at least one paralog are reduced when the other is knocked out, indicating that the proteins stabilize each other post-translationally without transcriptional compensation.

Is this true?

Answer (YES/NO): NO